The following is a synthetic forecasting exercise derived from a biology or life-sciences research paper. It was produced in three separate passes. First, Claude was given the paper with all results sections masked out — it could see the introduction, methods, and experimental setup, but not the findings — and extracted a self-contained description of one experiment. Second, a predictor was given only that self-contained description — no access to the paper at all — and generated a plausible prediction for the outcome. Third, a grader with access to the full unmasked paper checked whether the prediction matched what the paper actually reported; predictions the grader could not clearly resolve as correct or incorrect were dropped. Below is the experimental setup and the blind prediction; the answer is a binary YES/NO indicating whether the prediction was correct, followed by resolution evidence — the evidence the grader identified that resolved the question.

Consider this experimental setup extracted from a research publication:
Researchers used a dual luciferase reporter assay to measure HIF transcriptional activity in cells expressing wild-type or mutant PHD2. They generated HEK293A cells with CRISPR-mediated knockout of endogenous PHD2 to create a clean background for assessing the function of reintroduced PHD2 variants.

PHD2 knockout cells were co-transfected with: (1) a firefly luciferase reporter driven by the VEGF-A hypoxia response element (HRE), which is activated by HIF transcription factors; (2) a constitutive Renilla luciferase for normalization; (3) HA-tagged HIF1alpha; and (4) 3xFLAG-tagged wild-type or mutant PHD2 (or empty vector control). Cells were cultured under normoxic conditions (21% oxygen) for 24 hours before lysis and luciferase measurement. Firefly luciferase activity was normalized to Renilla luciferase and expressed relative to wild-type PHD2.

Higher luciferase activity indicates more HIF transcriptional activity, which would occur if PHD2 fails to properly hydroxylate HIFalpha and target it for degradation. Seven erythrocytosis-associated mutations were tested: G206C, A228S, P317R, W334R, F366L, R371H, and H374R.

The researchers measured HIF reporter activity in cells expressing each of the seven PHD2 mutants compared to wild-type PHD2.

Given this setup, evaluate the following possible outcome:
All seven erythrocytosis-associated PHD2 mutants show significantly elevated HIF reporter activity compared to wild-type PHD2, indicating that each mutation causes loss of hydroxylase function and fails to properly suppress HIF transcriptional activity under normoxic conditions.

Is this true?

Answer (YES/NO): NO